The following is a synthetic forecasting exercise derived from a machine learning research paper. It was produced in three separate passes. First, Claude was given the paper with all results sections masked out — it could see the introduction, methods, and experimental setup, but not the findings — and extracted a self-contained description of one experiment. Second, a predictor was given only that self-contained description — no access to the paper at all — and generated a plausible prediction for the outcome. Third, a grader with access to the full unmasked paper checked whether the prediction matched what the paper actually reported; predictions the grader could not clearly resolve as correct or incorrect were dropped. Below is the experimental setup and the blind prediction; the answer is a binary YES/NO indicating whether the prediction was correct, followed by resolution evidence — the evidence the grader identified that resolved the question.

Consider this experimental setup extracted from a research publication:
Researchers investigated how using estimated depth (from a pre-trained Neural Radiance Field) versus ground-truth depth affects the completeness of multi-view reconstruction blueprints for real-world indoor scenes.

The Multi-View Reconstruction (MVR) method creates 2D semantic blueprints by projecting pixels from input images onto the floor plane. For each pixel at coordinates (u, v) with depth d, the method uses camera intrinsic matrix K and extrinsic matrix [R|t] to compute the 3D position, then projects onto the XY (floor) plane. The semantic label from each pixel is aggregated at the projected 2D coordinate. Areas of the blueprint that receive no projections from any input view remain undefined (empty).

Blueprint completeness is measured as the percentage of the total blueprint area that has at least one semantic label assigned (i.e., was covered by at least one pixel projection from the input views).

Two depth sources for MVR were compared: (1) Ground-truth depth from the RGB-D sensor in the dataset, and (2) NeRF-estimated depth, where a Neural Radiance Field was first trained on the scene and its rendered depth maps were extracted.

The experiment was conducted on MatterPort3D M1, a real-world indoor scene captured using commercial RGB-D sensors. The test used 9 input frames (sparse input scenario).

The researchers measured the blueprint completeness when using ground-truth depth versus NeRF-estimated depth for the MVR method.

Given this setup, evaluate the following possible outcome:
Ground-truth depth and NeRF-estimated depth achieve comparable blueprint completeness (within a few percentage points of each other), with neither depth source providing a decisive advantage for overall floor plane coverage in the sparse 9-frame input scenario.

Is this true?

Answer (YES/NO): NO